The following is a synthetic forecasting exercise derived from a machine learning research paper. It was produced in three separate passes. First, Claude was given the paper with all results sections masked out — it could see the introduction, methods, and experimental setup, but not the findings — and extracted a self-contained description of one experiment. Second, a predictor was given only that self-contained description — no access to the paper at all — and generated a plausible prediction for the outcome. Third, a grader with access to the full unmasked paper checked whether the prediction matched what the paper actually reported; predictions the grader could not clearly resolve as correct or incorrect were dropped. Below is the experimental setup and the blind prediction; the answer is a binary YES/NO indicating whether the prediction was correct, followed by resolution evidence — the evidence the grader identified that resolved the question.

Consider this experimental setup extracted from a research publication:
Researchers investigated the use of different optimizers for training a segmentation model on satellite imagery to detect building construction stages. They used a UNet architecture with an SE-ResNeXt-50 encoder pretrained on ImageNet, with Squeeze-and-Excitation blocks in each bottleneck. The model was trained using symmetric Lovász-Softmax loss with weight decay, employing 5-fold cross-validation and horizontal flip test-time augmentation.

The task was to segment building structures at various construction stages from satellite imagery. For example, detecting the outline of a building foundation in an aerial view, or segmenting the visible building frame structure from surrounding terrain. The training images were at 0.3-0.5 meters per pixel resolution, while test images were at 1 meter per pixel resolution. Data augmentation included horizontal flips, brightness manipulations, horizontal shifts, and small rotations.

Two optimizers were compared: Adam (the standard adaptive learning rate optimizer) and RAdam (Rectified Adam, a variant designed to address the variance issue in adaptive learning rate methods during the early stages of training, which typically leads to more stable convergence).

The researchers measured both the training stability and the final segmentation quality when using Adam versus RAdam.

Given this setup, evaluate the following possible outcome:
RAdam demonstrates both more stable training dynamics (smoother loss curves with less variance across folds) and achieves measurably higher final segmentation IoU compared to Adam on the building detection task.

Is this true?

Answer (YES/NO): NO